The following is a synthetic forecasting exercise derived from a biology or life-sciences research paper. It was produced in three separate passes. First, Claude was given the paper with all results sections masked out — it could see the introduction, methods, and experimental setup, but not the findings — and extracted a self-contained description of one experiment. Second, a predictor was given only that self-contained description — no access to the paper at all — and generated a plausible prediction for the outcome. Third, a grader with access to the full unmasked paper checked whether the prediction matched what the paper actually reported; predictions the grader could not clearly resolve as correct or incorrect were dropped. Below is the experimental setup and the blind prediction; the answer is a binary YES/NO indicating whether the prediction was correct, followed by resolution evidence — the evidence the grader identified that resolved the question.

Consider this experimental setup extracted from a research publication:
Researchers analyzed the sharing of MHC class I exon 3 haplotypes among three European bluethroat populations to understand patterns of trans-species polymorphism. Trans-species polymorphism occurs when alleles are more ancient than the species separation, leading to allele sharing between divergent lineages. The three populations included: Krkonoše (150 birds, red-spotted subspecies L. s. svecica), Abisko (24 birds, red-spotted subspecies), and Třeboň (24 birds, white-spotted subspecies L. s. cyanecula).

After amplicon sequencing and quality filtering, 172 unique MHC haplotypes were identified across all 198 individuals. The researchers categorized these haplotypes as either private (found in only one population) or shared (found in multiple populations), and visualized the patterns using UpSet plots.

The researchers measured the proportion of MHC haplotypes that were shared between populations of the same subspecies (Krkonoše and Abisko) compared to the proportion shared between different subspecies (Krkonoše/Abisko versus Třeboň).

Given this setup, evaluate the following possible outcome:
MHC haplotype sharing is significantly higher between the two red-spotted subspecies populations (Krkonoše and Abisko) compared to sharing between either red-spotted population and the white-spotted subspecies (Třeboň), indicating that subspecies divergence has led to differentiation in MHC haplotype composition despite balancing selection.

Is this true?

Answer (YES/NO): YES